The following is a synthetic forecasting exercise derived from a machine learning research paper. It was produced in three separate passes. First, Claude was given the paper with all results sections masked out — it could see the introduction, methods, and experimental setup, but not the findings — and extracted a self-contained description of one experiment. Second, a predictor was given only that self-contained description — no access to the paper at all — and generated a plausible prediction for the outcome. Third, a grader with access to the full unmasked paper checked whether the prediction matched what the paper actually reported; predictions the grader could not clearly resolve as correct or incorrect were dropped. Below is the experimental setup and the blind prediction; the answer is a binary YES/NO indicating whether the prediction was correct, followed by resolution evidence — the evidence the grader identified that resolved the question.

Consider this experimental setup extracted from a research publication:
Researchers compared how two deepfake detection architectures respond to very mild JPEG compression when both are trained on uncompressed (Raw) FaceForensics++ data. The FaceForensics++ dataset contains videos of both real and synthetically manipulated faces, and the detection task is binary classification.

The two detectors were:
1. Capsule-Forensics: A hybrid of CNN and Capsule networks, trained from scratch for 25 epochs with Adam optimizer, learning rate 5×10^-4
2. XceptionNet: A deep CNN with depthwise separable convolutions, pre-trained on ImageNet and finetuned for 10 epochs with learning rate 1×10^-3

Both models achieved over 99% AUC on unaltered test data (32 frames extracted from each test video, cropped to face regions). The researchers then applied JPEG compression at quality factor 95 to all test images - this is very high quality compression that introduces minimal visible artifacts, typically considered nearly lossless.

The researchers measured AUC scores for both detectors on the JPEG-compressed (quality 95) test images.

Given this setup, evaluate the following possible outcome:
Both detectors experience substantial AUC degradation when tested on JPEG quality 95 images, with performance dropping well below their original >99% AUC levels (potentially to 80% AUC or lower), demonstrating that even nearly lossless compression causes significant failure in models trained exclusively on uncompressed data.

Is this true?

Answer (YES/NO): NO